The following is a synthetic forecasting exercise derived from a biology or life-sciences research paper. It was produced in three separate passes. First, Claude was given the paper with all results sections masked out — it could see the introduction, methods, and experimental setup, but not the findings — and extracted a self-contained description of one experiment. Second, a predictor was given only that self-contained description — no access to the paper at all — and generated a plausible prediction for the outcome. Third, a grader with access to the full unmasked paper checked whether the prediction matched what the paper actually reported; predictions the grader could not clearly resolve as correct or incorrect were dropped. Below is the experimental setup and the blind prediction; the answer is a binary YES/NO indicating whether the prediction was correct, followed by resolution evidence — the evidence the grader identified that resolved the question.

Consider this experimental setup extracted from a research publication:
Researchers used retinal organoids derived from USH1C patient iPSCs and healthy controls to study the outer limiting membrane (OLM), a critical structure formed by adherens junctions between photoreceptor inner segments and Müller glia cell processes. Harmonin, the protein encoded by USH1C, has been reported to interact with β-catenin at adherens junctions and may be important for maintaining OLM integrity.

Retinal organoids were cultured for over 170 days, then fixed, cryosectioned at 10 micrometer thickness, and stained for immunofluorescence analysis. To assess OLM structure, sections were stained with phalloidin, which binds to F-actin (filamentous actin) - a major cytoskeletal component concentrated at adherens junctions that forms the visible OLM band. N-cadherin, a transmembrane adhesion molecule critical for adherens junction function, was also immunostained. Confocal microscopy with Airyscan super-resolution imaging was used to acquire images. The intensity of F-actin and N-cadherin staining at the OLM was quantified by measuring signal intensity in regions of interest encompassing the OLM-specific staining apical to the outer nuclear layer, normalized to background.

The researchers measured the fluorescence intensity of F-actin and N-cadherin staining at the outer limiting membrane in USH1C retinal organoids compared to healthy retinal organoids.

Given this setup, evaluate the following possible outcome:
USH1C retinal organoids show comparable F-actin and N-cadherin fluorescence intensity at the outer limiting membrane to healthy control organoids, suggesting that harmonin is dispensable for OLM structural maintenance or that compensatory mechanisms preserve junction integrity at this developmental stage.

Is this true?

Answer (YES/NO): NO